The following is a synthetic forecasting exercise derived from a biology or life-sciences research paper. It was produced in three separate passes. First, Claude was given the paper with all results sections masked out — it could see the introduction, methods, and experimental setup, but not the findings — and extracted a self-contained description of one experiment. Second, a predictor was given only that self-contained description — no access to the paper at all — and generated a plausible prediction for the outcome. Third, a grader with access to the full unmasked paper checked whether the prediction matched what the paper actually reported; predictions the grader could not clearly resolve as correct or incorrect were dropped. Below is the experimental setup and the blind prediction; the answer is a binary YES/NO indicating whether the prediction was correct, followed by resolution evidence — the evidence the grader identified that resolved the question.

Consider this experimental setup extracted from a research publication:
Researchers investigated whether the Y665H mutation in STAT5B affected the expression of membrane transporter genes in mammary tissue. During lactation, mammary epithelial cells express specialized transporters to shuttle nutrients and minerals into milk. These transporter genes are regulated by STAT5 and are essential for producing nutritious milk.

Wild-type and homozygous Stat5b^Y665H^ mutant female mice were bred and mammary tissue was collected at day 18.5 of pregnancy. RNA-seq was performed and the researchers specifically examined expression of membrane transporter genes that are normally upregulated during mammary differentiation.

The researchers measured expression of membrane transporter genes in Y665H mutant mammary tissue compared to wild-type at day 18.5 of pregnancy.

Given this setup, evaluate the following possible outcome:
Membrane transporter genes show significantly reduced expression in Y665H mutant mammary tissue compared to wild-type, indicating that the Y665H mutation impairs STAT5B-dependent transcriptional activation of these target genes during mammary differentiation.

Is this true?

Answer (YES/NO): YES